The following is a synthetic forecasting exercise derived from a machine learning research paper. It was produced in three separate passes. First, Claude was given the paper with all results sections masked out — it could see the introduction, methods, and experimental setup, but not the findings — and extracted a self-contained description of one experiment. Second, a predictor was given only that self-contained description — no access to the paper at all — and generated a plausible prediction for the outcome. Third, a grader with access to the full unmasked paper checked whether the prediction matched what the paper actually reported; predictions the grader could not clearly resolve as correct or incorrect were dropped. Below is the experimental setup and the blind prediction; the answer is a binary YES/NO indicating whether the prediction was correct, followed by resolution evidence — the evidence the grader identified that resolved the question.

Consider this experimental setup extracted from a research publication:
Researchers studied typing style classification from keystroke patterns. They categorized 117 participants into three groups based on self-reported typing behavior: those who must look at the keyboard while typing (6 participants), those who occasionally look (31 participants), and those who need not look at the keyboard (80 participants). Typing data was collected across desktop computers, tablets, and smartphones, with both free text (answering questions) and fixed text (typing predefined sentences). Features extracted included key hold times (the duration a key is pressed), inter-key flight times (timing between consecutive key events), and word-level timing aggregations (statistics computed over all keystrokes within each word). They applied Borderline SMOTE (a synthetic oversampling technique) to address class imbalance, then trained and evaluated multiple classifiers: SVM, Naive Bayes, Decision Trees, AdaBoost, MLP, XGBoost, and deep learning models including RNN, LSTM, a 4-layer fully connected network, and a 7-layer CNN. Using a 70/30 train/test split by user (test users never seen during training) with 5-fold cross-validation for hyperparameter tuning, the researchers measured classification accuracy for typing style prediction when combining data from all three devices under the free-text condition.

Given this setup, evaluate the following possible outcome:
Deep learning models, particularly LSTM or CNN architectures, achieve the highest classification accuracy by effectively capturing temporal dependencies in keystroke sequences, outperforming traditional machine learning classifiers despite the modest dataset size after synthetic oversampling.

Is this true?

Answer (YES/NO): NO